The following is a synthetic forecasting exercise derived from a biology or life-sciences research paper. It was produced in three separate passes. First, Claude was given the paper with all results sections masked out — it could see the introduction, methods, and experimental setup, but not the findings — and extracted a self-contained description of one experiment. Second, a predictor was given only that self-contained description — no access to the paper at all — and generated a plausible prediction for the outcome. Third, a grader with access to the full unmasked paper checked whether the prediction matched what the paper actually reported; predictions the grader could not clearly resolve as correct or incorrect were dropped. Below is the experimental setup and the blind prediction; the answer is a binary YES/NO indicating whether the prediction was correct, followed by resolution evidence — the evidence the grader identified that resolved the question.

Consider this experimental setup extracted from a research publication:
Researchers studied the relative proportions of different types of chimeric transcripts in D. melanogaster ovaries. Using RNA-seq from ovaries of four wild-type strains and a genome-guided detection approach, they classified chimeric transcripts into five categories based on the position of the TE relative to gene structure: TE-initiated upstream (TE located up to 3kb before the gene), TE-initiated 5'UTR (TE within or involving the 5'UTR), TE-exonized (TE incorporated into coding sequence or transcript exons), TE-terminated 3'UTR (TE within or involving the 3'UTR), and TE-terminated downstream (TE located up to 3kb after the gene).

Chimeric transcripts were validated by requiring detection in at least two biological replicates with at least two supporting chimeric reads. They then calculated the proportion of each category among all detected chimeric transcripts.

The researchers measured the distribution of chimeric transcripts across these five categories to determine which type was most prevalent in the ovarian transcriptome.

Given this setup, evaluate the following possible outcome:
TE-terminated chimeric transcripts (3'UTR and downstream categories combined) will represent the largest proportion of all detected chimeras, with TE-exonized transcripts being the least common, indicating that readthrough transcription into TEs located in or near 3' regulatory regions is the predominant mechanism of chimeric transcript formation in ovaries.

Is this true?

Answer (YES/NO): NO